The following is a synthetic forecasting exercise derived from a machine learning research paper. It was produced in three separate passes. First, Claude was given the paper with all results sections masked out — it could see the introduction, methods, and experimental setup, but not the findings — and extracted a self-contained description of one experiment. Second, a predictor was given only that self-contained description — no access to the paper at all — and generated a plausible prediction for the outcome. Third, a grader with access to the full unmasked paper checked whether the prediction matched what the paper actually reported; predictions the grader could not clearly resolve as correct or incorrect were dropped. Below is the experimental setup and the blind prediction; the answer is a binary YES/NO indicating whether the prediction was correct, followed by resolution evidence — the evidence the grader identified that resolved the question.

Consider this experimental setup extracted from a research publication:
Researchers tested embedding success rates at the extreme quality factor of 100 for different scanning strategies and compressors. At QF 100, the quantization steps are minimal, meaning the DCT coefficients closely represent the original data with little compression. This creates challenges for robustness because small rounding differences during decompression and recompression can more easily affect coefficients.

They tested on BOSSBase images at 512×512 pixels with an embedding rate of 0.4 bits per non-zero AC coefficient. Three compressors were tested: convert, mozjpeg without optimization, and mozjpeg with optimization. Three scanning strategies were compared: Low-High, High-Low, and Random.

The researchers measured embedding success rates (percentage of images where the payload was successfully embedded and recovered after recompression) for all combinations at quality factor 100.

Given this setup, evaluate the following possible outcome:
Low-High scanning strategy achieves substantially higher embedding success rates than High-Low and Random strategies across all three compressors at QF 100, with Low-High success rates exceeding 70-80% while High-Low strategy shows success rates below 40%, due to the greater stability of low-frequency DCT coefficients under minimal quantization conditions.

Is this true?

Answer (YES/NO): NO